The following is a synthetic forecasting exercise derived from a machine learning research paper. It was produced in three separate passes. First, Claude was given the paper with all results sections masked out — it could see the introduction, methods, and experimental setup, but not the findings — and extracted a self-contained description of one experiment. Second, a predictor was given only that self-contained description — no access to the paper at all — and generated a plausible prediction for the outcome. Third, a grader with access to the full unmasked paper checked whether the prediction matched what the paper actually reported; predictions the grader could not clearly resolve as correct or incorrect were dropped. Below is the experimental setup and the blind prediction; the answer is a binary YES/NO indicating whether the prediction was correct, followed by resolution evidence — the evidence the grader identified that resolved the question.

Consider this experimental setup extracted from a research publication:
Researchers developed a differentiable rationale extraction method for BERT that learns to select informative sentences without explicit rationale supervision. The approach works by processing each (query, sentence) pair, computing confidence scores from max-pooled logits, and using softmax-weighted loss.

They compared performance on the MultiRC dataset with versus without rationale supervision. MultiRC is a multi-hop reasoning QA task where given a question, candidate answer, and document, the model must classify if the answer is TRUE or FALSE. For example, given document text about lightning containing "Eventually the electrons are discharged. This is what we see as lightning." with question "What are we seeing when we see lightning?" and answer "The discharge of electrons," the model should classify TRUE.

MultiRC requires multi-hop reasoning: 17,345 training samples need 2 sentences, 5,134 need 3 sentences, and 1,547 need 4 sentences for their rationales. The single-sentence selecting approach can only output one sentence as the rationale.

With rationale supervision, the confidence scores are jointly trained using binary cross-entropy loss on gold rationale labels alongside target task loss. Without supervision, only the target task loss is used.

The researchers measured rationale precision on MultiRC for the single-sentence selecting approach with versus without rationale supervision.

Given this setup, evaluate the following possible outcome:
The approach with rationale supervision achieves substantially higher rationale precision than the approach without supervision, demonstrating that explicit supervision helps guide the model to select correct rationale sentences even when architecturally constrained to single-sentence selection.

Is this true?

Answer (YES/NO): YES